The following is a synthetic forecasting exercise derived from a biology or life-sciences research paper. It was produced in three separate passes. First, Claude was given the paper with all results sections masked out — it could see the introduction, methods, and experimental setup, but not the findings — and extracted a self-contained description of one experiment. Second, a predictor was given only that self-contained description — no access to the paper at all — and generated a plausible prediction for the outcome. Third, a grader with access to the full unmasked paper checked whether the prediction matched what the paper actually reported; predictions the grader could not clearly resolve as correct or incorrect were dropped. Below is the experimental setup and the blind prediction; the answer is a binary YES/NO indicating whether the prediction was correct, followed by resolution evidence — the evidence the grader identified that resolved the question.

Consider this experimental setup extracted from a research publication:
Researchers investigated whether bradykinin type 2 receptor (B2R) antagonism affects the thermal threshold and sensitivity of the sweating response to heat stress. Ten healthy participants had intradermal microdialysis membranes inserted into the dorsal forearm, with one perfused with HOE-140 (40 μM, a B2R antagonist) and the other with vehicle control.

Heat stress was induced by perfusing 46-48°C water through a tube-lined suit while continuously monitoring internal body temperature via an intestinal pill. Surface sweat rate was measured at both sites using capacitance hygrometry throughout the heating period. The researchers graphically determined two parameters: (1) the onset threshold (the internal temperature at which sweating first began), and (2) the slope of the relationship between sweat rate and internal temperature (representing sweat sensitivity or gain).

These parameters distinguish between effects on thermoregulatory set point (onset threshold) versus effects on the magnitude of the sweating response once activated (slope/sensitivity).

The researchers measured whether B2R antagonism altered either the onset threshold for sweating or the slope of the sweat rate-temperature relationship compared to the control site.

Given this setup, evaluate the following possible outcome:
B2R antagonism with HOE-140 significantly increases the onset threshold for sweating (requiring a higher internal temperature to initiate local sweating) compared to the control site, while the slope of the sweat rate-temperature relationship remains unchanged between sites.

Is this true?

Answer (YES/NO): NO